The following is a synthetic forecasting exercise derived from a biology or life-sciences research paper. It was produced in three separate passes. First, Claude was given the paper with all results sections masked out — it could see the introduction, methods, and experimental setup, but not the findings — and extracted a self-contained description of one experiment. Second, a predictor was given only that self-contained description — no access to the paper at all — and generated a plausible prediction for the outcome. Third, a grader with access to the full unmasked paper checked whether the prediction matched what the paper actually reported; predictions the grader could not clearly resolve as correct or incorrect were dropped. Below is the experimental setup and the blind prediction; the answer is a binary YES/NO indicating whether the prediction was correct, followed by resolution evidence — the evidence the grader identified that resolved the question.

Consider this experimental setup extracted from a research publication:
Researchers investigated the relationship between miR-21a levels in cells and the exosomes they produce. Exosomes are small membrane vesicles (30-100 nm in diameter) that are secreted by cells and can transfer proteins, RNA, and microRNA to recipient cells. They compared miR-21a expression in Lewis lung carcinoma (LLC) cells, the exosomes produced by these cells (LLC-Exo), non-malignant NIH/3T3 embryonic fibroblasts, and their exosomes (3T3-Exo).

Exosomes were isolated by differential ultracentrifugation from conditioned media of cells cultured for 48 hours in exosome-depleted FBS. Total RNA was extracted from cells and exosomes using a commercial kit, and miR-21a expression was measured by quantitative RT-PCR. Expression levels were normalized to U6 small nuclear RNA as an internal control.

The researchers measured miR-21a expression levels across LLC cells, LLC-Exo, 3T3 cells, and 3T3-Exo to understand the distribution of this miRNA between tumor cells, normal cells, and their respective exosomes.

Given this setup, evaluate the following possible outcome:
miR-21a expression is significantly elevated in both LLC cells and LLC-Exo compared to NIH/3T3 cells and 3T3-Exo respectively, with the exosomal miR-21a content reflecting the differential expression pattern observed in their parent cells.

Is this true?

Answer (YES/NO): NO